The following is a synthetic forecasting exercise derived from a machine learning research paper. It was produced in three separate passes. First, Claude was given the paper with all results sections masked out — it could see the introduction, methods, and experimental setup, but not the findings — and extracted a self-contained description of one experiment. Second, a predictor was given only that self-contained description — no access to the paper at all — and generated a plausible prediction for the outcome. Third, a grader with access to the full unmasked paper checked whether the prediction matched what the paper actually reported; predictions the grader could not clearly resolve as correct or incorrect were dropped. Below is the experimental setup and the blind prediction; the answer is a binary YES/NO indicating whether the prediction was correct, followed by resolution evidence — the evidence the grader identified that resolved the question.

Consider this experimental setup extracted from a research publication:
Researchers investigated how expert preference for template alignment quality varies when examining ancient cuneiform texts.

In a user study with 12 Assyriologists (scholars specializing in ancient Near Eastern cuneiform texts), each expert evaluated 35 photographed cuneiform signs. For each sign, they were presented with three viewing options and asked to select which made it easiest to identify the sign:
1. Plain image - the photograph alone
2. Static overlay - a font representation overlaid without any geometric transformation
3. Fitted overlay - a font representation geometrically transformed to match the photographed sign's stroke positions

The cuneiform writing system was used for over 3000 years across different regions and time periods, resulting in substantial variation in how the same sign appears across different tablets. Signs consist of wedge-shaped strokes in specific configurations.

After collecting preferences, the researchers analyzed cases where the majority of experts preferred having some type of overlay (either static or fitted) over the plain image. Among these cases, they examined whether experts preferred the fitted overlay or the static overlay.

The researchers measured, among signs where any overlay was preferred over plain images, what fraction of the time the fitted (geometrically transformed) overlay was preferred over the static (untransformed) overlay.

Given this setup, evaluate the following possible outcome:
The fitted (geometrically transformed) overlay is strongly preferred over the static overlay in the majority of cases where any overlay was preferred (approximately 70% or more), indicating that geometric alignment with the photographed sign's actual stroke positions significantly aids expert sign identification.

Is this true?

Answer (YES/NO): NO